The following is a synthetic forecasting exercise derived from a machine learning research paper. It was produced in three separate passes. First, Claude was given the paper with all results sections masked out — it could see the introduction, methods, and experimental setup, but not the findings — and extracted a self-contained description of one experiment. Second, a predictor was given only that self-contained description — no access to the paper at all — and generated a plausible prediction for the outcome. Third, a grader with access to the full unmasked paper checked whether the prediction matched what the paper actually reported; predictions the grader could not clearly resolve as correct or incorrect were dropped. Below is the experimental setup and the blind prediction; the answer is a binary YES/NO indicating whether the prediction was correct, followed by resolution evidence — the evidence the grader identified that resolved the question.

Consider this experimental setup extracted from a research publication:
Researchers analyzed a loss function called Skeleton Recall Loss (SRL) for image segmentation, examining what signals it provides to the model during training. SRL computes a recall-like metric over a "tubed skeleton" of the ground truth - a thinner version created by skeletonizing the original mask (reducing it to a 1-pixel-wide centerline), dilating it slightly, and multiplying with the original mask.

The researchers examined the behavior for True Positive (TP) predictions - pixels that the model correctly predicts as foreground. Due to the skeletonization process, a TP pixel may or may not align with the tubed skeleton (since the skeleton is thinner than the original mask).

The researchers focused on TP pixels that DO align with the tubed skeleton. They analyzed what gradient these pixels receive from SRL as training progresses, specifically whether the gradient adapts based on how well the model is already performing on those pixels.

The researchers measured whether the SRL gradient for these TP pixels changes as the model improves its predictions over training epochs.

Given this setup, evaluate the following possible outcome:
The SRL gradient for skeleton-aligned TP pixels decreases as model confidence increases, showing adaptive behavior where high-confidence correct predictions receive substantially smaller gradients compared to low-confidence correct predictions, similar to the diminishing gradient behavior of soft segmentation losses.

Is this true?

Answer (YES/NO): NO